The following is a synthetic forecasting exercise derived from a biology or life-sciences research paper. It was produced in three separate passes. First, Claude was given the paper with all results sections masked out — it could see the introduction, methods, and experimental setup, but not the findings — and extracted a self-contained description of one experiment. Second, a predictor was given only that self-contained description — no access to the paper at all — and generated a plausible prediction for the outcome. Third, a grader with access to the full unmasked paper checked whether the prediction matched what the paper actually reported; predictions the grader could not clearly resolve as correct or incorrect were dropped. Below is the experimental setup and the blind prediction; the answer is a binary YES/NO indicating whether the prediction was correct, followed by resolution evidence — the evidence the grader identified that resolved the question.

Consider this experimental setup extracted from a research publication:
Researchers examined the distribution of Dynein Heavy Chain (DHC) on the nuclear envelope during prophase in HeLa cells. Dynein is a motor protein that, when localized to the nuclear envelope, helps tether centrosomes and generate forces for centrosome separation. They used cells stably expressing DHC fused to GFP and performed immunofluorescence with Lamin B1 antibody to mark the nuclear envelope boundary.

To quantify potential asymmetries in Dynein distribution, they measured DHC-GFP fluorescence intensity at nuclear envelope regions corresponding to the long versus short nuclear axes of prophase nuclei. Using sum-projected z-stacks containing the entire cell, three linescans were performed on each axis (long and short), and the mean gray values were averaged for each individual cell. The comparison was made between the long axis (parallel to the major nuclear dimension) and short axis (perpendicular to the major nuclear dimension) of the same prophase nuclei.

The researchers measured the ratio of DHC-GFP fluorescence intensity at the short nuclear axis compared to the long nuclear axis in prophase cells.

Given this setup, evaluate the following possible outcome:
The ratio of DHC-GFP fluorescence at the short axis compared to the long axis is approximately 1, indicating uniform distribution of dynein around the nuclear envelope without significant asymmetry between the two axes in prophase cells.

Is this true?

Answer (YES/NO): NO